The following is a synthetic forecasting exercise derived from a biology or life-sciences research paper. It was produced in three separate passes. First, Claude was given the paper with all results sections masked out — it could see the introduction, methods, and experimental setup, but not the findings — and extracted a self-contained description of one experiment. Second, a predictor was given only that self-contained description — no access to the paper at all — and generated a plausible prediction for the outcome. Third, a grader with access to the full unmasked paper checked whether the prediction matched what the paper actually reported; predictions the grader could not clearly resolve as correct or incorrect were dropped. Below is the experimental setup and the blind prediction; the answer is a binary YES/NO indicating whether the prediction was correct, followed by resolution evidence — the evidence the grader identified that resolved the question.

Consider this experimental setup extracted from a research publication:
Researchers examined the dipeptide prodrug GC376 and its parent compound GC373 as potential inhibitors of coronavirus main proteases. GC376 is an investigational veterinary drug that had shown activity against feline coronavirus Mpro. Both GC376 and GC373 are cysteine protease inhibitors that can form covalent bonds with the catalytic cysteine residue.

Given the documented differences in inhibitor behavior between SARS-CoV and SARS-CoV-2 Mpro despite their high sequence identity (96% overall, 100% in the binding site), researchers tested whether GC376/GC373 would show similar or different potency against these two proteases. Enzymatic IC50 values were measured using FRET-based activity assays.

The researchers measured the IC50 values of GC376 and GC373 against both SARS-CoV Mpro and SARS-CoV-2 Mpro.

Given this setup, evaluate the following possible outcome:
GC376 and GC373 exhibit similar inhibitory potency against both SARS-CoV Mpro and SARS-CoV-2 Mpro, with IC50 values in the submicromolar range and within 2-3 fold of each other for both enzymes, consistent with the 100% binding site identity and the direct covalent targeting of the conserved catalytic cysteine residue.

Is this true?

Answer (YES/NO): YES